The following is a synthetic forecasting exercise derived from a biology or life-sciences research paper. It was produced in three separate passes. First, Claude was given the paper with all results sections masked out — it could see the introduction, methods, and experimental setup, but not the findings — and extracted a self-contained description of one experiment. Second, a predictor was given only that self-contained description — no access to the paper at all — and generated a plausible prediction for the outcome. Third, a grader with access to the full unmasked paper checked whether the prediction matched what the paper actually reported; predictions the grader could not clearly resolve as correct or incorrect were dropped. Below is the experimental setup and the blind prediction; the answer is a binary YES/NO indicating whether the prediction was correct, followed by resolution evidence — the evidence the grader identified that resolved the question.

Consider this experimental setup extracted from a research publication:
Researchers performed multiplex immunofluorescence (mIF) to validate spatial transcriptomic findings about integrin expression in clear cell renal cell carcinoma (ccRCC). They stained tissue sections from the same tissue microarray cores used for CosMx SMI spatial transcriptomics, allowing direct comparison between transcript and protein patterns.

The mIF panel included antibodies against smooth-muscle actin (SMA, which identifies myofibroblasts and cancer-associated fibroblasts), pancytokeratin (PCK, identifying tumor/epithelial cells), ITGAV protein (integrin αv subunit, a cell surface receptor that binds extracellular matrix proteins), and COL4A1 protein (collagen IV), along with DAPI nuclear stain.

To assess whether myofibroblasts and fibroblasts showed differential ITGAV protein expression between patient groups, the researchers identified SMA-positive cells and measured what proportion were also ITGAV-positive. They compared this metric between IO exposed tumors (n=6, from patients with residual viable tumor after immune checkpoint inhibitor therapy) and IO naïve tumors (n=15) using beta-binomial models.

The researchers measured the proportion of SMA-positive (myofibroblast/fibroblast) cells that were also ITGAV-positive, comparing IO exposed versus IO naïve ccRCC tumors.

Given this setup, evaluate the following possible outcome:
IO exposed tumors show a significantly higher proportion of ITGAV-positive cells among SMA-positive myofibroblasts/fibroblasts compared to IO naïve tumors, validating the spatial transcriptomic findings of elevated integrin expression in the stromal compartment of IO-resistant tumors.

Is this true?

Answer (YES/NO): YES